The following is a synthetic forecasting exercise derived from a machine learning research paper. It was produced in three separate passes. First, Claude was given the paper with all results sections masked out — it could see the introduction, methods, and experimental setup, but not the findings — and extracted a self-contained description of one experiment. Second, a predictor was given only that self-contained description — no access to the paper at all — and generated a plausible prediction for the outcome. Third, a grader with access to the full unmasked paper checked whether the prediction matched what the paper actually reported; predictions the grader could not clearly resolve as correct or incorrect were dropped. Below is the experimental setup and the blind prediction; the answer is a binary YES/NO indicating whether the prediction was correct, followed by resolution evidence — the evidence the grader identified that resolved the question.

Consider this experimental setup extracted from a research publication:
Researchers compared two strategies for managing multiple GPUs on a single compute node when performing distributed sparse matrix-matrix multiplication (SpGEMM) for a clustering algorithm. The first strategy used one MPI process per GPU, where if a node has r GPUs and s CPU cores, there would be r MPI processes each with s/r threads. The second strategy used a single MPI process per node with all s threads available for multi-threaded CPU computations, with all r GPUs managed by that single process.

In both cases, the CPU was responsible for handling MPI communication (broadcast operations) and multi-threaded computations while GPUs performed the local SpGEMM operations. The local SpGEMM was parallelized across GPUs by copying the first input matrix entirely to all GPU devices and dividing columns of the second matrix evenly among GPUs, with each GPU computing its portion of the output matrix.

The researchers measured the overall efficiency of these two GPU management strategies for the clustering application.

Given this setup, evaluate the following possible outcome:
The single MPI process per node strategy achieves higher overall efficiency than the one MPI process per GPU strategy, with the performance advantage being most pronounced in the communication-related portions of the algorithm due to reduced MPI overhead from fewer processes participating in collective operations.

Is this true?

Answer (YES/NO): NO